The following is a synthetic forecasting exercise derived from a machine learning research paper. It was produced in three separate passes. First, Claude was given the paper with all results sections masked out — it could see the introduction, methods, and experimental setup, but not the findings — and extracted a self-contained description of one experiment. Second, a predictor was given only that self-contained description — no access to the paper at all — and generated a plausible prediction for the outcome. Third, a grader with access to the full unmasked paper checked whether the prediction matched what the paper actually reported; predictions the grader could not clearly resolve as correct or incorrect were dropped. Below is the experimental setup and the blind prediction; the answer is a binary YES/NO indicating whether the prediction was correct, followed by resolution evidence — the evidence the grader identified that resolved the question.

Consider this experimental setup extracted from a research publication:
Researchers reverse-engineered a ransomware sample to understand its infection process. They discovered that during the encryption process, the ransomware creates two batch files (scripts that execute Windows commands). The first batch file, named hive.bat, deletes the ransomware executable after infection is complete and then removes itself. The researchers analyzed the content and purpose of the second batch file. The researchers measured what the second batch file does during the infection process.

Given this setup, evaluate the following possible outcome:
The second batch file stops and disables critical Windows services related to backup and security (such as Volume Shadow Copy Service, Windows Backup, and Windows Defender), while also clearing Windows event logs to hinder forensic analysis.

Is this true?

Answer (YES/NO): NO